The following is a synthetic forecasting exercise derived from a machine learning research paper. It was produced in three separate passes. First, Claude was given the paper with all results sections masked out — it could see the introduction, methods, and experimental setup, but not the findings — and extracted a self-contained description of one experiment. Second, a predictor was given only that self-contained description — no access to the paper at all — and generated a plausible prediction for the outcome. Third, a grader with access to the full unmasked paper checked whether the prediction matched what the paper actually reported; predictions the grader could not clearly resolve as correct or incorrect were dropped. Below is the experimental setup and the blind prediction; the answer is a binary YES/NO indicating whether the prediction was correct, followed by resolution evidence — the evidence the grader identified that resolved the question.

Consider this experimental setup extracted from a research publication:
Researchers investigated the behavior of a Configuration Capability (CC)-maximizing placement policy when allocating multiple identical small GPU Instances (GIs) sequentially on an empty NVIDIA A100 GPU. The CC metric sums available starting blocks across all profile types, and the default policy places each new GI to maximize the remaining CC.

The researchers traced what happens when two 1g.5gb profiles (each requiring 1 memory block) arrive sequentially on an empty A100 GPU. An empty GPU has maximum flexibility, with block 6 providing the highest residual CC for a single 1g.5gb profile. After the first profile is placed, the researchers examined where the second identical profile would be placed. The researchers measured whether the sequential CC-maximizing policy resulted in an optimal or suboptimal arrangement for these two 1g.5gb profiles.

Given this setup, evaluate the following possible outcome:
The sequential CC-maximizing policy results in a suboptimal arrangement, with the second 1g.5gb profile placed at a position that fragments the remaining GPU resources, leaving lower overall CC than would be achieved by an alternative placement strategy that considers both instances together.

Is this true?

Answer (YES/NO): YES